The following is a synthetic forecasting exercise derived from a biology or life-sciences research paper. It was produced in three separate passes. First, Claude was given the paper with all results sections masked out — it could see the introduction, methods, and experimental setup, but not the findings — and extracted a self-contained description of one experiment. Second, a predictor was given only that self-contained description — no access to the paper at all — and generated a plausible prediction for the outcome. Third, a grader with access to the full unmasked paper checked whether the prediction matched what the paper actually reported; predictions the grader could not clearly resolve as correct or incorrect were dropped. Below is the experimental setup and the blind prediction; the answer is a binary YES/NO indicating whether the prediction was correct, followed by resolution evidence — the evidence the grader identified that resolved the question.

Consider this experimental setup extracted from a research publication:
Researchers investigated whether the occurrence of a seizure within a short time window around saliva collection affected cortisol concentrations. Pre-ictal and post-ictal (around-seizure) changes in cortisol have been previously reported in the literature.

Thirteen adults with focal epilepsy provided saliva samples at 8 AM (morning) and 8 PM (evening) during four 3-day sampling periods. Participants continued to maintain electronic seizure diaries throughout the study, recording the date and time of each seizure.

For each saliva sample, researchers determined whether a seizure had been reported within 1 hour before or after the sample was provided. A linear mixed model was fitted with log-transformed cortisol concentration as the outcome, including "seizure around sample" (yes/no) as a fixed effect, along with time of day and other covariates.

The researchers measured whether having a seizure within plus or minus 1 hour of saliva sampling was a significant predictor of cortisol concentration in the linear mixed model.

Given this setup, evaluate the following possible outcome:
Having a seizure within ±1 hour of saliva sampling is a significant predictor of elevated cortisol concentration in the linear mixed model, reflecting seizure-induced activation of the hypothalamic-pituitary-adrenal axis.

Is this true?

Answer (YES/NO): NO